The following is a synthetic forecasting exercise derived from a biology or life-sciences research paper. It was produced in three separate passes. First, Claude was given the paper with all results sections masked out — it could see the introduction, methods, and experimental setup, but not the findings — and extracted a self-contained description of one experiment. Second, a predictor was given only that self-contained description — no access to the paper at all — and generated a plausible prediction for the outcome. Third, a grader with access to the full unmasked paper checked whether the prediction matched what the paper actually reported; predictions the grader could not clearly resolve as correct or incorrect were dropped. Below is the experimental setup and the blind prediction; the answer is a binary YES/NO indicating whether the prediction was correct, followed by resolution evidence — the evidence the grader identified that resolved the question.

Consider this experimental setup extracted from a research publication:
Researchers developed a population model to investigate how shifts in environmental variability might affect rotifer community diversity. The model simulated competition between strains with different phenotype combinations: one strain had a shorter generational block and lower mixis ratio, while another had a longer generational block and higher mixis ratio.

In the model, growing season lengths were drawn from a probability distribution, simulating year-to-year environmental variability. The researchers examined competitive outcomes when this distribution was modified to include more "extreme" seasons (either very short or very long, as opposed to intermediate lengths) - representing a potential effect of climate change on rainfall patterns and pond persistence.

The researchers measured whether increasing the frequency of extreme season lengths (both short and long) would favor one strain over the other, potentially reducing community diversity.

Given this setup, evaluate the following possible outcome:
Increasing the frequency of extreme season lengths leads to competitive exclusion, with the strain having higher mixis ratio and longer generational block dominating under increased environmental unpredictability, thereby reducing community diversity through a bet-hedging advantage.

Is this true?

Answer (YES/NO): NO